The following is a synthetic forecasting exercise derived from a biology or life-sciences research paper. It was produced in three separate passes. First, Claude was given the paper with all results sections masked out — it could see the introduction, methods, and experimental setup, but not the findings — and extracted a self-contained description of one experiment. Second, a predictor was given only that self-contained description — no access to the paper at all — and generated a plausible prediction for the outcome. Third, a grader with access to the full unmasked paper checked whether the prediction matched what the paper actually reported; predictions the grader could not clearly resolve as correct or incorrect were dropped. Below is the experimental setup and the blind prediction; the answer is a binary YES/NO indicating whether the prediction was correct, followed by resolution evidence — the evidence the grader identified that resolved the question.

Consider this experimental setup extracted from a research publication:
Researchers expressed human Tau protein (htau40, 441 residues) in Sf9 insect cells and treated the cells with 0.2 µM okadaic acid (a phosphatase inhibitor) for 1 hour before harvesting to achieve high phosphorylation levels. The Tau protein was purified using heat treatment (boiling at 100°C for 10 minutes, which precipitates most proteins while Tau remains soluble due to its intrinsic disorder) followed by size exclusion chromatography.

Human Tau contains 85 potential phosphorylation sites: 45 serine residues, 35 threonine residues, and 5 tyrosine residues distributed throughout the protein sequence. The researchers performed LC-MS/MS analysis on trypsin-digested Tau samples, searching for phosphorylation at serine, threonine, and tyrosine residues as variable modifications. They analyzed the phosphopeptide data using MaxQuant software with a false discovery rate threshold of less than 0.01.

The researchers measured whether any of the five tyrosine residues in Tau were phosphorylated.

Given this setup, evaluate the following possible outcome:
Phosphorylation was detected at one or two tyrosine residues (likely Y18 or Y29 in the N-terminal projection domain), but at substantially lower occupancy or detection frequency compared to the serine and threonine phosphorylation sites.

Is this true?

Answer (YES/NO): NO